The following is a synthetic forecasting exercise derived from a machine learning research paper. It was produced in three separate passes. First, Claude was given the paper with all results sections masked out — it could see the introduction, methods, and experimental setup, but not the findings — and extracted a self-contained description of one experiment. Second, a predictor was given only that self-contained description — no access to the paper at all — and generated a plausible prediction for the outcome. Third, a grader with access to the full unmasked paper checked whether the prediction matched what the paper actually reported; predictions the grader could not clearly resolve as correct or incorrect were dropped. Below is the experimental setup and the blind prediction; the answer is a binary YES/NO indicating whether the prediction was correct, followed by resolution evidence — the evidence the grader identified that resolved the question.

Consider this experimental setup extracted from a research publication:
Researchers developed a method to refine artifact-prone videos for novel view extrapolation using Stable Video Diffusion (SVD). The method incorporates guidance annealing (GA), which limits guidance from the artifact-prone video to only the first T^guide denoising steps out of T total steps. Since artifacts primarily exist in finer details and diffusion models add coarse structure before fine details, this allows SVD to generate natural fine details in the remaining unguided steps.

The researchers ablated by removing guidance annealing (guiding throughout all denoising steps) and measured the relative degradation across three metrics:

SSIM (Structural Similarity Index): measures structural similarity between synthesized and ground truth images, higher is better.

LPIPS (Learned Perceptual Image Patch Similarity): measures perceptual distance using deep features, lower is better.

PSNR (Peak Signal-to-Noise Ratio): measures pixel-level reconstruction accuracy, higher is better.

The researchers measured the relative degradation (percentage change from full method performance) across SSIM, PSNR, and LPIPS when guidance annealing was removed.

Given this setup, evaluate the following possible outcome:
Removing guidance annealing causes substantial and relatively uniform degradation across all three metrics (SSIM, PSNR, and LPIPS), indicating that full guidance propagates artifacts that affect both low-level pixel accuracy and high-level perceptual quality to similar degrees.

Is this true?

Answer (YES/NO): NO